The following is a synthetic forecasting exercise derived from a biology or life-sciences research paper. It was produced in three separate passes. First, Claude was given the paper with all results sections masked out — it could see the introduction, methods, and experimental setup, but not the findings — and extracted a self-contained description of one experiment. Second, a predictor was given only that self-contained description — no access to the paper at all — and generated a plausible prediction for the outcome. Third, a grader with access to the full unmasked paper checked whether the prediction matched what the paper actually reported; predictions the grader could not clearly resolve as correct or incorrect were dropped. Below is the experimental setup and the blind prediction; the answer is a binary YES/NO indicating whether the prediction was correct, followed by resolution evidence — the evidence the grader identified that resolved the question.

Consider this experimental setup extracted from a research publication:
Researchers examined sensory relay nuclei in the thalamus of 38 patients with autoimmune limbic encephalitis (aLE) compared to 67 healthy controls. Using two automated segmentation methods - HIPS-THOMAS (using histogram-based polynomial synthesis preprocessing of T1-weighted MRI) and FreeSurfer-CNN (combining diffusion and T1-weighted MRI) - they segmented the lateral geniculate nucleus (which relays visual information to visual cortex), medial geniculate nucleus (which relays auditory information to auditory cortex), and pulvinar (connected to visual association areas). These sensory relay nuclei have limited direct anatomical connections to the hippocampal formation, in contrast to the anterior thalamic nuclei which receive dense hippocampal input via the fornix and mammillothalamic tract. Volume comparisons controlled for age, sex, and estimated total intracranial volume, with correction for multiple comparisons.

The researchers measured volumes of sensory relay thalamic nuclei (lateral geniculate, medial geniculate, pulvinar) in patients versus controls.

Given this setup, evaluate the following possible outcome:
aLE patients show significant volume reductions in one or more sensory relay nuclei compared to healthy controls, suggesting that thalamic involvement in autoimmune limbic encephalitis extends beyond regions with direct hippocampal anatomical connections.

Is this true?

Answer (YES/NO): YES